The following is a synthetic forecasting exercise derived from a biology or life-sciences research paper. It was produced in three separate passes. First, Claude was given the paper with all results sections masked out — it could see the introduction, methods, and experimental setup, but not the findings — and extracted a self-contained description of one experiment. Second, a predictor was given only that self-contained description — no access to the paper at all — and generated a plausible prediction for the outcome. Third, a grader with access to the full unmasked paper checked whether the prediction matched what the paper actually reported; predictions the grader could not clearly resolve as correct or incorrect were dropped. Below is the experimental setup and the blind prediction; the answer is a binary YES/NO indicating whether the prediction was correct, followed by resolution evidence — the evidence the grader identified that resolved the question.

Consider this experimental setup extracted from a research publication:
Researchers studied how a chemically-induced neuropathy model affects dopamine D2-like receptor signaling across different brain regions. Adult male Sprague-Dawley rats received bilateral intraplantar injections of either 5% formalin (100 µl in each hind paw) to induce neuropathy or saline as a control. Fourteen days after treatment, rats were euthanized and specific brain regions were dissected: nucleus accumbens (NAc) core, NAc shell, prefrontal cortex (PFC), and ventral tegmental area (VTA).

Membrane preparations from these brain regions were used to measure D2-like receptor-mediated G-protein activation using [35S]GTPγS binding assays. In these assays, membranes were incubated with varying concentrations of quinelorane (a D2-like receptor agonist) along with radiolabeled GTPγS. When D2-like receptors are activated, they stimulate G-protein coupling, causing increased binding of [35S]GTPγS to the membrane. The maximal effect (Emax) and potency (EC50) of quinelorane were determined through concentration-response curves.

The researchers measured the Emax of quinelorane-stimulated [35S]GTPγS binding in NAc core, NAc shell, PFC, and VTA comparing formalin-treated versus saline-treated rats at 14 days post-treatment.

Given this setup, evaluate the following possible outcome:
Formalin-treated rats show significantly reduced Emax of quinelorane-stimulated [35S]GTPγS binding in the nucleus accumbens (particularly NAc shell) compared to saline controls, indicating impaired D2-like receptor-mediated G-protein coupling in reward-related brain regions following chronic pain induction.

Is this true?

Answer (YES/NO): NO